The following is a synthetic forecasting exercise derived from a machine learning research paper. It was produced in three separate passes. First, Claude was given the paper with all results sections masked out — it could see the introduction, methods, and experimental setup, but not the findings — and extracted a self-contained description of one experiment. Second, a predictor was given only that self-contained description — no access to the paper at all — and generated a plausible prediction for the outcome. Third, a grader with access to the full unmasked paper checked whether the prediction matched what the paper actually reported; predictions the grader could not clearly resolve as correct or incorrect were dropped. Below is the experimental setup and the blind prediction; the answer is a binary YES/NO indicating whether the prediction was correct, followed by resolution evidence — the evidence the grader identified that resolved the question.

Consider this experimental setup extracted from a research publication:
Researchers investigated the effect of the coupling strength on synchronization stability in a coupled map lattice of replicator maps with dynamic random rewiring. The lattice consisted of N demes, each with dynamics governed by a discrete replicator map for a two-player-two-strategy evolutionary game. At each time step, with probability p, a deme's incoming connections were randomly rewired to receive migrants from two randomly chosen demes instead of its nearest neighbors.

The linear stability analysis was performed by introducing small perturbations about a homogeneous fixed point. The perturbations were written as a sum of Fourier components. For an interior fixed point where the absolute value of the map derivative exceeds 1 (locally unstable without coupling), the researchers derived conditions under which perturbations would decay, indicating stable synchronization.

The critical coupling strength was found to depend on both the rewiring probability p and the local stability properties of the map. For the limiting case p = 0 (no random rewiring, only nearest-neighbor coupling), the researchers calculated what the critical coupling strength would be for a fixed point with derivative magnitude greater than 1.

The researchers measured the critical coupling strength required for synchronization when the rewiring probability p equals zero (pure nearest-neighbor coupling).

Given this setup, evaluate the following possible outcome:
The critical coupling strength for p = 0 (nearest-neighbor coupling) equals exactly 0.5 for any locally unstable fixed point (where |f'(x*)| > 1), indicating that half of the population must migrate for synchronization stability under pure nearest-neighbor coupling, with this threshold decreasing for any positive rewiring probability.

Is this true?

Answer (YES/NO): NO